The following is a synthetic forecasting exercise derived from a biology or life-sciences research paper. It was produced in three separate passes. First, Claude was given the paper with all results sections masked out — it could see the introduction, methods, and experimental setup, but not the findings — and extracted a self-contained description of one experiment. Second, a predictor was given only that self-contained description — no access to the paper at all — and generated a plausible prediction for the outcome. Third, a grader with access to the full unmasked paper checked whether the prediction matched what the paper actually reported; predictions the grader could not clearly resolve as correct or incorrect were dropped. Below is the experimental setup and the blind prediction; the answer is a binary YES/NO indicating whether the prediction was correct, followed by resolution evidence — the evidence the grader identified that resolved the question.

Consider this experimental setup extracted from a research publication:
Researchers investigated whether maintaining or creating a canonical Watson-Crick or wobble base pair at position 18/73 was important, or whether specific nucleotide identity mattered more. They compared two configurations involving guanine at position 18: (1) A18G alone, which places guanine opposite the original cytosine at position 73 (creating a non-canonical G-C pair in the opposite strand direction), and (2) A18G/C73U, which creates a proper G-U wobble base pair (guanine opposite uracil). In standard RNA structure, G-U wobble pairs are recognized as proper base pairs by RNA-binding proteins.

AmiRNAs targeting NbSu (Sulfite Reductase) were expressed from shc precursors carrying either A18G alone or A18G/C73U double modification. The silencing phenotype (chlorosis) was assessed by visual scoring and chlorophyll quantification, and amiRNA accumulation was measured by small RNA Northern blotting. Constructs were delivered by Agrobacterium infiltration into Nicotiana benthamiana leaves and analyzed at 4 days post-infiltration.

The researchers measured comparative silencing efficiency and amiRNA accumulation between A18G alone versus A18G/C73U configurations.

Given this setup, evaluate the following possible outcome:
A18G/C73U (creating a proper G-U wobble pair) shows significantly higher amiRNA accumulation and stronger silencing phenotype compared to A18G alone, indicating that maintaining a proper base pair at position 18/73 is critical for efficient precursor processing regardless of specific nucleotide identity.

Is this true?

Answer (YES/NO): NO